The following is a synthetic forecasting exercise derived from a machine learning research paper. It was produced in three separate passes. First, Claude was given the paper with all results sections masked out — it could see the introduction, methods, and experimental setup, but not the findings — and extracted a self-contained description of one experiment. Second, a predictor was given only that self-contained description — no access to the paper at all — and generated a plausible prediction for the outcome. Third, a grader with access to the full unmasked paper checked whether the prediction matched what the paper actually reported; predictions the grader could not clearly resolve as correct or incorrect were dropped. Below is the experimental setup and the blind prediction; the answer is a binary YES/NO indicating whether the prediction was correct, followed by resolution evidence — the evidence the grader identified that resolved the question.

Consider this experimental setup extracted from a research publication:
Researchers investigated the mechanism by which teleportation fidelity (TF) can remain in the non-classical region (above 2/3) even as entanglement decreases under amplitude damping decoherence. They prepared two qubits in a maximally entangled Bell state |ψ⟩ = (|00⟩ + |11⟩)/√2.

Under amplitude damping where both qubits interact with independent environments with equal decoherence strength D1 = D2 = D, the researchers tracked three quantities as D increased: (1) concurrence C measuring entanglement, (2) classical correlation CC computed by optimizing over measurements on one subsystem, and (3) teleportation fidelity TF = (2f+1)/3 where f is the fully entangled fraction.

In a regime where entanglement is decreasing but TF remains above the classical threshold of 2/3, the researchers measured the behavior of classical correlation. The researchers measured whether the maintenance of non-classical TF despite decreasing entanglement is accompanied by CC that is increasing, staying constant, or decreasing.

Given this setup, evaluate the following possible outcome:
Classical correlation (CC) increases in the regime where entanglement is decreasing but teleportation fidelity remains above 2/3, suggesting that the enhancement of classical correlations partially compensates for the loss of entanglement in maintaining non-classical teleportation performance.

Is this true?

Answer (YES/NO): YES